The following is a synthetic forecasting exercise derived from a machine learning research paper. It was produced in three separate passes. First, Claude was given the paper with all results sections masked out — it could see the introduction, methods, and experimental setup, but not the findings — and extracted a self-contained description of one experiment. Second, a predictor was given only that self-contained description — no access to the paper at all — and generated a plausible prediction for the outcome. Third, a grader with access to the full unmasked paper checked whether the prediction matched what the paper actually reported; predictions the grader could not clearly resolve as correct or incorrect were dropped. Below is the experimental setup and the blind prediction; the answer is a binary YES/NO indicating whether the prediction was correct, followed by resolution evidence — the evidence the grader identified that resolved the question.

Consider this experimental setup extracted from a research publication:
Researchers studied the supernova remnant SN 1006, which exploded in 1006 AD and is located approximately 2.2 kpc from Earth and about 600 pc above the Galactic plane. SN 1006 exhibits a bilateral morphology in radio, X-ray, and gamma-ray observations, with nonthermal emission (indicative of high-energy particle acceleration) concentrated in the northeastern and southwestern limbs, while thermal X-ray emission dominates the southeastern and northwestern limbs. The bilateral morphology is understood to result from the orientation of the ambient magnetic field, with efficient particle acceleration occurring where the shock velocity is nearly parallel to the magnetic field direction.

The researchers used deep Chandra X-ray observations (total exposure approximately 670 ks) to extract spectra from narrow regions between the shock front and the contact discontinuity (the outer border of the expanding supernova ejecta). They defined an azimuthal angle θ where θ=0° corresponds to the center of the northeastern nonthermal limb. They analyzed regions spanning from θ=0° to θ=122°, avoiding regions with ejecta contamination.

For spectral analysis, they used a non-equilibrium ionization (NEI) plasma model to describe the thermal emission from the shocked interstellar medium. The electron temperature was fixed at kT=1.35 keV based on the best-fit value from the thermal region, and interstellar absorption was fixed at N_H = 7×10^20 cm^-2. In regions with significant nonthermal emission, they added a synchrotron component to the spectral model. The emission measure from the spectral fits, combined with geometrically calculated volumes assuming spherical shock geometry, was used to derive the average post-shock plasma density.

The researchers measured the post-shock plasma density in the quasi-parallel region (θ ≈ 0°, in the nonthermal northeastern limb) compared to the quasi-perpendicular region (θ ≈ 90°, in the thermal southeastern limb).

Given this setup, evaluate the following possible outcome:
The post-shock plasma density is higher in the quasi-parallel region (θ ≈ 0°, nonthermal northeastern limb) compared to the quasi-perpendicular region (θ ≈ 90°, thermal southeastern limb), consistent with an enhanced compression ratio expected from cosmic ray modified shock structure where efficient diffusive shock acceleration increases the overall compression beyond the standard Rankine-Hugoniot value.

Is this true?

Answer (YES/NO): YES